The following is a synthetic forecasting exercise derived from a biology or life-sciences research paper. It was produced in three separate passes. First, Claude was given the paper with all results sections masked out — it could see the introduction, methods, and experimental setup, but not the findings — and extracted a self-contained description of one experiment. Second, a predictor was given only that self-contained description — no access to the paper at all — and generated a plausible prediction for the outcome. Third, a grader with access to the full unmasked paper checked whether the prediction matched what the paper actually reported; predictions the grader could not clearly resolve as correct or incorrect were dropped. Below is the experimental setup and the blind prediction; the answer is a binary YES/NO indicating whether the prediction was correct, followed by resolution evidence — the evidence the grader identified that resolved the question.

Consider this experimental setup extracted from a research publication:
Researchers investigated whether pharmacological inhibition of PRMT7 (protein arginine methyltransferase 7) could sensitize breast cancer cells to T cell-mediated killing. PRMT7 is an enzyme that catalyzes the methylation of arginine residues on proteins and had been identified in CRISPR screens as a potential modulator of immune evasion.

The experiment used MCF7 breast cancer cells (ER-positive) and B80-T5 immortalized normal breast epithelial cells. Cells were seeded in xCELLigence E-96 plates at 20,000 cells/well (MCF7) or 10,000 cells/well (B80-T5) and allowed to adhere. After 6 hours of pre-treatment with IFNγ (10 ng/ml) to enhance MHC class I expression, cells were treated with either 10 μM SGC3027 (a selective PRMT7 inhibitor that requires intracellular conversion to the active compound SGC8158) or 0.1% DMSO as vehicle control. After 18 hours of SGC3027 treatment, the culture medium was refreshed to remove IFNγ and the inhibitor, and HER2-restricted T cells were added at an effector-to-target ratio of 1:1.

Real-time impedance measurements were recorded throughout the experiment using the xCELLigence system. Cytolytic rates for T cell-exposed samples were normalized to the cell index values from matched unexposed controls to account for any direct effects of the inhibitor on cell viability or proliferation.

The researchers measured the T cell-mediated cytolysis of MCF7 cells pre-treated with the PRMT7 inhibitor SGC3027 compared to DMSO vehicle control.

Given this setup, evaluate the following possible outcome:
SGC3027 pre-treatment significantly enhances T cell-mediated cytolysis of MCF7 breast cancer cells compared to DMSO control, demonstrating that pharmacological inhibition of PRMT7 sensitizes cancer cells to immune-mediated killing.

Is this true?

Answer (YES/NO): YES